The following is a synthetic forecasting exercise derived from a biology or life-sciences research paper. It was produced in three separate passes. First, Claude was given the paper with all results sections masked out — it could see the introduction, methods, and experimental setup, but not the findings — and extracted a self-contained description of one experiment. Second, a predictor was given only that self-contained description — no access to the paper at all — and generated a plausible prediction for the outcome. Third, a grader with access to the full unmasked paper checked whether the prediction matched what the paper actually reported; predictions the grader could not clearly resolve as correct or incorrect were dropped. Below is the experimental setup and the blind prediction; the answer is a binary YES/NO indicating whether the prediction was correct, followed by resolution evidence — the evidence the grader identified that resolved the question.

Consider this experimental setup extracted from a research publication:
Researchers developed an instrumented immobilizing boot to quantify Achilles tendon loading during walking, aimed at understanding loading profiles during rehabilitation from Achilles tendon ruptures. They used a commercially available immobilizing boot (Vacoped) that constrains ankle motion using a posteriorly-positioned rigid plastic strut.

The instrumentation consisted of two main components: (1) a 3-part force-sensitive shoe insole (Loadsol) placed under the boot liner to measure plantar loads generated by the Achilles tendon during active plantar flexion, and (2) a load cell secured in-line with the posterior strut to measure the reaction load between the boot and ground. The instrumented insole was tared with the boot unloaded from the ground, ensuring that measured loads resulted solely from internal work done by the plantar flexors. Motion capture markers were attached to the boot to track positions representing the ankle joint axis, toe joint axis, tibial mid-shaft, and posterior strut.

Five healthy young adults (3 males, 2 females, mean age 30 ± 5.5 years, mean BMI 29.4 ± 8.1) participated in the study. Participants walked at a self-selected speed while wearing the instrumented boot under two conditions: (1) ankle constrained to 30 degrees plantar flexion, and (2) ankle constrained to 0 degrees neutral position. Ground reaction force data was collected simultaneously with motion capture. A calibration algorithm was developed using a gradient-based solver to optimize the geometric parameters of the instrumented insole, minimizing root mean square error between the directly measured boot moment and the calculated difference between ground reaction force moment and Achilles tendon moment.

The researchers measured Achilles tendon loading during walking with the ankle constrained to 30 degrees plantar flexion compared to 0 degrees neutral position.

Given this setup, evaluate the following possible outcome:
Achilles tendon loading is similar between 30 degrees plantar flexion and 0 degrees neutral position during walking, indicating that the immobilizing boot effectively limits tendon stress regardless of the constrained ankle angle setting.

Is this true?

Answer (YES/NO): NO